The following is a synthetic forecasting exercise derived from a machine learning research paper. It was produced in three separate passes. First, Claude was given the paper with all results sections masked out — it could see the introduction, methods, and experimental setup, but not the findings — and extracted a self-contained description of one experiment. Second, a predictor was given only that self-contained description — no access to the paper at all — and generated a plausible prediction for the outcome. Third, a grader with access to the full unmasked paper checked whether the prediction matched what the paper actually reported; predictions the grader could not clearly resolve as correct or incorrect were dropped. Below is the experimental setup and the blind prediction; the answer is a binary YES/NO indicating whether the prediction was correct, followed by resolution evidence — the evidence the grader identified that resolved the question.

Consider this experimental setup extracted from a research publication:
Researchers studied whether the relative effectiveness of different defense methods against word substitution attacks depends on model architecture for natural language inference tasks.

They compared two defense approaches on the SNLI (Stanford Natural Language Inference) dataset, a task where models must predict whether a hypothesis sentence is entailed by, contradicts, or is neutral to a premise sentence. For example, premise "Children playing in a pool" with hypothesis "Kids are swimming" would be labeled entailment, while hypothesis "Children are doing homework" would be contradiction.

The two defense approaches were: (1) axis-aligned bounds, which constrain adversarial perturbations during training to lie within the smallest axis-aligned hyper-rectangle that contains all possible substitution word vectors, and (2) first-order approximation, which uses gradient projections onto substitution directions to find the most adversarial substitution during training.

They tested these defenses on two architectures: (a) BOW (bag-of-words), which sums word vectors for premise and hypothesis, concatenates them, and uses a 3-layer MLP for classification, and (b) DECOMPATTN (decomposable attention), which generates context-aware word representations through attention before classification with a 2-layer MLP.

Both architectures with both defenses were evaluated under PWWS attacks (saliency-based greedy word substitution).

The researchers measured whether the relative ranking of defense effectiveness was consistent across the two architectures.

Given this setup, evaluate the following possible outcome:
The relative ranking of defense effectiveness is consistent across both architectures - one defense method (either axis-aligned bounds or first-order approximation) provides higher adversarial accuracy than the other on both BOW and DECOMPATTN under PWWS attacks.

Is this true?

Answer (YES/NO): YES